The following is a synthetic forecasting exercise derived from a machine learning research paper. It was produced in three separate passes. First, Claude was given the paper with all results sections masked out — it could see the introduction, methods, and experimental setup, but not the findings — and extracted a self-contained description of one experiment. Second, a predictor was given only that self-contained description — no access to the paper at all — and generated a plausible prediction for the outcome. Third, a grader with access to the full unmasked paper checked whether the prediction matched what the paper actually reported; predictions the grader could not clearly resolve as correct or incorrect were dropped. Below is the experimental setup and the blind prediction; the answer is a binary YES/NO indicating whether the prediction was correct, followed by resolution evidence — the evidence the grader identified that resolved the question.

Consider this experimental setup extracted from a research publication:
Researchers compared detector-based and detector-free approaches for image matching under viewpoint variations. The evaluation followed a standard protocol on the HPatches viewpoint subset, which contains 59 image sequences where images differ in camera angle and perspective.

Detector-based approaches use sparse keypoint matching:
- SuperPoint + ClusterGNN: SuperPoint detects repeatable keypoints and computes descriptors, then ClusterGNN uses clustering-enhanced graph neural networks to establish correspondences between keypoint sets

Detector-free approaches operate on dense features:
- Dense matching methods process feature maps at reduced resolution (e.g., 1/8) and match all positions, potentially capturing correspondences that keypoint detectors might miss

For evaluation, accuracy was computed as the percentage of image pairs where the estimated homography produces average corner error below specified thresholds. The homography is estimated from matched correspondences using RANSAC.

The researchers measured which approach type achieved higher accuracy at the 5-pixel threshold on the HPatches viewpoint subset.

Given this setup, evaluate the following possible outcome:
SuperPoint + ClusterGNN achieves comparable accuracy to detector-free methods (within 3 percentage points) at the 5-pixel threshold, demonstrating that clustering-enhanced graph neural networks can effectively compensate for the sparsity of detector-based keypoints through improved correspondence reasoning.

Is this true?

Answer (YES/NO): YES